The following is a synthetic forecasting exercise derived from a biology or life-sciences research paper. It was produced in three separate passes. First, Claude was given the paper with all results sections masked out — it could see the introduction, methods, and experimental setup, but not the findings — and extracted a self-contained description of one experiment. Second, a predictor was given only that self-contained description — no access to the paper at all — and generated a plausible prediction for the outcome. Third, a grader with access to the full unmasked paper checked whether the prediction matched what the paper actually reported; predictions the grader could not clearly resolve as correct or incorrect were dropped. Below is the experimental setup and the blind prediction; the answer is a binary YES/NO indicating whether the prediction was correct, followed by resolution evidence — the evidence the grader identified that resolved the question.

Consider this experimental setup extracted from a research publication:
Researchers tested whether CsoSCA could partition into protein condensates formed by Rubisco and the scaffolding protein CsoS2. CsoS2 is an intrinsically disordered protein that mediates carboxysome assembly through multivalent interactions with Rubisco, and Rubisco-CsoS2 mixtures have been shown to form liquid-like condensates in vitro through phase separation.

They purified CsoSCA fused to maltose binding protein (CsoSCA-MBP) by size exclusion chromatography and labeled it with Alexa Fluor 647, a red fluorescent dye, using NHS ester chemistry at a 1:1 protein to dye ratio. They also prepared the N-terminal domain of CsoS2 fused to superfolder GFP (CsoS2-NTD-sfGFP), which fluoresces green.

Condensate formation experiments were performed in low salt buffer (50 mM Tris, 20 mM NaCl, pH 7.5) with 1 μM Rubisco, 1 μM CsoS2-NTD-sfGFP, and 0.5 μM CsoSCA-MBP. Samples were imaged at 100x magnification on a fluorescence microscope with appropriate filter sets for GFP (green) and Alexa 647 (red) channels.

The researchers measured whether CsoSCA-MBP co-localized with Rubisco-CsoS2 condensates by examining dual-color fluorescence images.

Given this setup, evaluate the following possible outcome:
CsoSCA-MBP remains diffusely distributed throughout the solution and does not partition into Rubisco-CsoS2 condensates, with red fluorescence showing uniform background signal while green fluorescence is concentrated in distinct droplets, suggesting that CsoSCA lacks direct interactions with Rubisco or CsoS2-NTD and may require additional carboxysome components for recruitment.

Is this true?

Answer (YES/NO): NO